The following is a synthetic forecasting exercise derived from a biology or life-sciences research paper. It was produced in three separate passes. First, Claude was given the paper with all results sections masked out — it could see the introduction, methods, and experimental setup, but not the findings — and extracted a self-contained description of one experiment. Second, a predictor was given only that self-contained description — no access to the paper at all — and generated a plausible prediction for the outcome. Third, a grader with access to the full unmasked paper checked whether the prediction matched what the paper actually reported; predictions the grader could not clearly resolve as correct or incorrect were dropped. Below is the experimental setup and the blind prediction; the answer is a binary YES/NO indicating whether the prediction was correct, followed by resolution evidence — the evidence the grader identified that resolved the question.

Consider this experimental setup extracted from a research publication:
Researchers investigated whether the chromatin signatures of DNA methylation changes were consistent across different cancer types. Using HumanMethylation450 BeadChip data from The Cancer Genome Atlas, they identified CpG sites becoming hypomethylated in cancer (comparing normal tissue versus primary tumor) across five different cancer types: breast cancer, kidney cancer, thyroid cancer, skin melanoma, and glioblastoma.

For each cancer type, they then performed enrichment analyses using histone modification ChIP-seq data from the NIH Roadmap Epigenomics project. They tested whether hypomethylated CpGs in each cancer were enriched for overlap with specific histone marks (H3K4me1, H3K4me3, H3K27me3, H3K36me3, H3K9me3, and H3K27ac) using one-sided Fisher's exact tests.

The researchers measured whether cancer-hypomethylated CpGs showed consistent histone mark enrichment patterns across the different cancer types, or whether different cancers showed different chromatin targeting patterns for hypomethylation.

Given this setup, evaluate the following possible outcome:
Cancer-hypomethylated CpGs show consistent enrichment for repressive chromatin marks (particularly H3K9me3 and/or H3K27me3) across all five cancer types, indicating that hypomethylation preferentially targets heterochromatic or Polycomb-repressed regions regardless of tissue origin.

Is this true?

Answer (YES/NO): NO